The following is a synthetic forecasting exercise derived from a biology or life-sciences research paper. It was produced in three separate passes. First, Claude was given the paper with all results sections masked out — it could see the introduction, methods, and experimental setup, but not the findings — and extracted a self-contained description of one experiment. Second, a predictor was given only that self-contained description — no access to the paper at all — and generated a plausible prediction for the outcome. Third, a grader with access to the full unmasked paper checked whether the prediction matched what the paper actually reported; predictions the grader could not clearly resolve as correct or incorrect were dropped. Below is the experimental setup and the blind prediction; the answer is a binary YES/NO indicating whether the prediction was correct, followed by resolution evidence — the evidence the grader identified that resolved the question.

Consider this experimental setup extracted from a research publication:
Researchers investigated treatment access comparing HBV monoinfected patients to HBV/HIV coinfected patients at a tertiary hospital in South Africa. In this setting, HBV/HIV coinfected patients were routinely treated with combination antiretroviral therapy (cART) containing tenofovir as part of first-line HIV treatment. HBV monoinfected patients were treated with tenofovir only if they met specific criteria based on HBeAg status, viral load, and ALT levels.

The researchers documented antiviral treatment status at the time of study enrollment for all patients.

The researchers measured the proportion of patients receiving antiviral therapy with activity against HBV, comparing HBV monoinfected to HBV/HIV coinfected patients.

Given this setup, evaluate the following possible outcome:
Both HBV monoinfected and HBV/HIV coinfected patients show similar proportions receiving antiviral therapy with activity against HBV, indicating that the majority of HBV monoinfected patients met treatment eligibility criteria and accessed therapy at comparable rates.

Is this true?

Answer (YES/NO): NO